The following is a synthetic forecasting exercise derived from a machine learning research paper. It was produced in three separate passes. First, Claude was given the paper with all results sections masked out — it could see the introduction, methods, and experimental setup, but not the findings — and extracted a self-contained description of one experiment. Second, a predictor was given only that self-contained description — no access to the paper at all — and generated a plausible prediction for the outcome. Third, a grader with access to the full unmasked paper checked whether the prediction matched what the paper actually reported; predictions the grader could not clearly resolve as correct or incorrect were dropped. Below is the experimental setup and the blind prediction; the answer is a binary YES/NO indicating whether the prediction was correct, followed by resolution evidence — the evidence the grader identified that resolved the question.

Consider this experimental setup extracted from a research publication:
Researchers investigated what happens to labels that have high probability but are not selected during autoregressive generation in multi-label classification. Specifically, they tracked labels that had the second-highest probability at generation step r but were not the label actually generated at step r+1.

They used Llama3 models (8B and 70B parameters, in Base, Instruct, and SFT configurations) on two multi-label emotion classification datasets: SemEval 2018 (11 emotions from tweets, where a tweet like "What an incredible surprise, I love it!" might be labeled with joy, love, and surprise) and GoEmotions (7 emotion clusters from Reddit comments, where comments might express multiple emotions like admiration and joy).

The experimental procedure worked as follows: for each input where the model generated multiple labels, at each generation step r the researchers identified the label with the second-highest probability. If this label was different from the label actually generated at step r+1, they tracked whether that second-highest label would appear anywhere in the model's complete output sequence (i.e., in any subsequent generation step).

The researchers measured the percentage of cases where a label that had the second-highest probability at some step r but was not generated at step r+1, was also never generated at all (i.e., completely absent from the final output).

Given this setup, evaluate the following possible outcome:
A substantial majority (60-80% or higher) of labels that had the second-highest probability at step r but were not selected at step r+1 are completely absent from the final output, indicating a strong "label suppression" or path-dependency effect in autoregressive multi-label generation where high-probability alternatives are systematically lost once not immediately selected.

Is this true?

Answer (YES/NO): YES